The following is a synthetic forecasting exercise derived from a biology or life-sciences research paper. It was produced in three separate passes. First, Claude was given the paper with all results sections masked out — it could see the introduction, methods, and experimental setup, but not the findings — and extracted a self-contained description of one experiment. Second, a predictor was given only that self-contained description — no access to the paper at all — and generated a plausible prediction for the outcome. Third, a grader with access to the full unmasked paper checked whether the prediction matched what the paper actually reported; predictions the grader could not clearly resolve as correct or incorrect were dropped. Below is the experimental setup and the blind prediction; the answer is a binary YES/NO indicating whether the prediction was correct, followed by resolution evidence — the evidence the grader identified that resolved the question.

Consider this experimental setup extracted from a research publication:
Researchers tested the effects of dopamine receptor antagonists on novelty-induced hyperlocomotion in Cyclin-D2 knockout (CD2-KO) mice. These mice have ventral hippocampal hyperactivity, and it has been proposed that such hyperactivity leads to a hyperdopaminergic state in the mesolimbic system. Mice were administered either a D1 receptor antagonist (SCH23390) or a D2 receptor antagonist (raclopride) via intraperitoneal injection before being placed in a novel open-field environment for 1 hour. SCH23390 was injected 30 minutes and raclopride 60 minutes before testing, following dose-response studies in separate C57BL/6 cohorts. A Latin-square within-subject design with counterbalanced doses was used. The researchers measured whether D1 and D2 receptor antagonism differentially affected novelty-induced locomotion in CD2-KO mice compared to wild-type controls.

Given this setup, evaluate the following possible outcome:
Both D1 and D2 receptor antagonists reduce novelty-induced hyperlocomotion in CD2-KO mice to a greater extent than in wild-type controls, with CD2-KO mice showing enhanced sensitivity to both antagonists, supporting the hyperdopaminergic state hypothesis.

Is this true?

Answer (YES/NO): NO